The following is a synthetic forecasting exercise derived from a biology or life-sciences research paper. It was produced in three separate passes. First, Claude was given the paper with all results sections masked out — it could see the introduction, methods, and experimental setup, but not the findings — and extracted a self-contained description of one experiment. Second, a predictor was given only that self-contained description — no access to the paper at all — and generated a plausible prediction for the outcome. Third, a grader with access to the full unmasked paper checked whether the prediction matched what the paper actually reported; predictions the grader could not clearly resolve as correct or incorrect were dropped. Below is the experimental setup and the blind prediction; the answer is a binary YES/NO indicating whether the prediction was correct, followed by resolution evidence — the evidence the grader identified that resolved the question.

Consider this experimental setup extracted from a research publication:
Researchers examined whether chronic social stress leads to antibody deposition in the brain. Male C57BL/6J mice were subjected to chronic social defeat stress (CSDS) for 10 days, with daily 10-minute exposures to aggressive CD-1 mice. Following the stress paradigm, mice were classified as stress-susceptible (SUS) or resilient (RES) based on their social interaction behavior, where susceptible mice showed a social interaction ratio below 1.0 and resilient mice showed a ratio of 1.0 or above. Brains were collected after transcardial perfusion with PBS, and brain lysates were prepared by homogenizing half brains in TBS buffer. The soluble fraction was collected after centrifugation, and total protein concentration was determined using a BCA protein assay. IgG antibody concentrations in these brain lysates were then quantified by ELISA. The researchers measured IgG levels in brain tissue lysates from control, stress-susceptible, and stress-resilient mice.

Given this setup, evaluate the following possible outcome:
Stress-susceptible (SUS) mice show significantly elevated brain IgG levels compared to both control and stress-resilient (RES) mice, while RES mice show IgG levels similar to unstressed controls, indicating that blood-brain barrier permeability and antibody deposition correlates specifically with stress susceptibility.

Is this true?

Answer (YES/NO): NO